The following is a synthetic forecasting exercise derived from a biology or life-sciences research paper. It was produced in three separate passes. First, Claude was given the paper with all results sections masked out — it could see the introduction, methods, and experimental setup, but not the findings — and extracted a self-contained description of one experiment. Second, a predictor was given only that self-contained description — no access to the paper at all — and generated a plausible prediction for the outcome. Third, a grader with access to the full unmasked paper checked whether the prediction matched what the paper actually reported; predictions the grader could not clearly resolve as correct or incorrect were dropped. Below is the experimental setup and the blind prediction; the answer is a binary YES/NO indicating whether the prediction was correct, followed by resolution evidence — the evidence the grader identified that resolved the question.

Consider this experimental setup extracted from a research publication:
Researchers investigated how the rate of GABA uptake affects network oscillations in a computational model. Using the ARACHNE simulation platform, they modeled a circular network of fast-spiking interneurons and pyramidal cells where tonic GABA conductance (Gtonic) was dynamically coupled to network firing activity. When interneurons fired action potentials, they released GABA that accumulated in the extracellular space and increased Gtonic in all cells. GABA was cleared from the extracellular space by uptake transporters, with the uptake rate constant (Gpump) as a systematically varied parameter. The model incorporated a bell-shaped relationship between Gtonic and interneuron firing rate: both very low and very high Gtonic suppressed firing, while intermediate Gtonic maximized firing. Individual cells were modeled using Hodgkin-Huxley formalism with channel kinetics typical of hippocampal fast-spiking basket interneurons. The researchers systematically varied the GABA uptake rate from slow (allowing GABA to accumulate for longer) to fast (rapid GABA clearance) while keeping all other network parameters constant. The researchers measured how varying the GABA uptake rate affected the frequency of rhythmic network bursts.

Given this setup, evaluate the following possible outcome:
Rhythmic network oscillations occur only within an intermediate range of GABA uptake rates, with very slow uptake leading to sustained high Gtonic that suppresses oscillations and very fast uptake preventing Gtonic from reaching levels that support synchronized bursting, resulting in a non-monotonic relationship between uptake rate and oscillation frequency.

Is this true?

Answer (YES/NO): NO